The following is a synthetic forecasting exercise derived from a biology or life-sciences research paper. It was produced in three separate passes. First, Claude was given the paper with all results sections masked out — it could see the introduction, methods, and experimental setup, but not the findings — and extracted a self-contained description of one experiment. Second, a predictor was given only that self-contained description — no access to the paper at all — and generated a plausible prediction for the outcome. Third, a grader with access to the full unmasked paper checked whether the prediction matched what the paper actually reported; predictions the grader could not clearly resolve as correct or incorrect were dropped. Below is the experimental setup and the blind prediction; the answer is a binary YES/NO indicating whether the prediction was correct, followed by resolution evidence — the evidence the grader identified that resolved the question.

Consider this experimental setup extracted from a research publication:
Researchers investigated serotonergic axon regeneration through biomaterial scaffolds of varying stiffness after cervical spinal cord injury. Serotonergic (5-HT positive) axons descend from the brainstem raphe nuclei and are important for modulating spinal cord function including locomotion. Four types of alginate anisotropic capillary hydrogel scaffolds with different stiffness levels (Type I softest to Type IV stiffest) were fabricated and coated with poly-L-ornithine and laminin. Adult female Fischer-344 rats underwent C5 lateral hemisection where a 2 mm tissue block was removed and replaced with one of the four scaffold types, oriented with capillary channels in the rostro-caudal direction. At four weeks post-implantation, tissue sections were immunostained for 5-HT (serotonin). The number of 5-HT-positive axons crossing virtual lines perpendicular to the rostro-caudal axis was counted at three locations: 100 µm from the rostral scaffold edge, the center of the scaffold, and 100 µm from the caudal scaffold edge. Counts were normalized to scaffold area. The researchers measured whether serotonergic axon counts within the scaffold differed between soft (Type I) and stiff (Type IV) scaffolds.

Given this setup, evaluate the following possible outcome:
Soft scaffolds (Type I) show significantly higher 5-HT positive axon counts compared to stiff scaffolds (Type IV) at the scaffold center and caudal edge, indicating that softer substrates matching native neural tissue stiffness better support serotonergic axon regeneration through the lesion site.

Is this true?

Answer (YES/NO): NO